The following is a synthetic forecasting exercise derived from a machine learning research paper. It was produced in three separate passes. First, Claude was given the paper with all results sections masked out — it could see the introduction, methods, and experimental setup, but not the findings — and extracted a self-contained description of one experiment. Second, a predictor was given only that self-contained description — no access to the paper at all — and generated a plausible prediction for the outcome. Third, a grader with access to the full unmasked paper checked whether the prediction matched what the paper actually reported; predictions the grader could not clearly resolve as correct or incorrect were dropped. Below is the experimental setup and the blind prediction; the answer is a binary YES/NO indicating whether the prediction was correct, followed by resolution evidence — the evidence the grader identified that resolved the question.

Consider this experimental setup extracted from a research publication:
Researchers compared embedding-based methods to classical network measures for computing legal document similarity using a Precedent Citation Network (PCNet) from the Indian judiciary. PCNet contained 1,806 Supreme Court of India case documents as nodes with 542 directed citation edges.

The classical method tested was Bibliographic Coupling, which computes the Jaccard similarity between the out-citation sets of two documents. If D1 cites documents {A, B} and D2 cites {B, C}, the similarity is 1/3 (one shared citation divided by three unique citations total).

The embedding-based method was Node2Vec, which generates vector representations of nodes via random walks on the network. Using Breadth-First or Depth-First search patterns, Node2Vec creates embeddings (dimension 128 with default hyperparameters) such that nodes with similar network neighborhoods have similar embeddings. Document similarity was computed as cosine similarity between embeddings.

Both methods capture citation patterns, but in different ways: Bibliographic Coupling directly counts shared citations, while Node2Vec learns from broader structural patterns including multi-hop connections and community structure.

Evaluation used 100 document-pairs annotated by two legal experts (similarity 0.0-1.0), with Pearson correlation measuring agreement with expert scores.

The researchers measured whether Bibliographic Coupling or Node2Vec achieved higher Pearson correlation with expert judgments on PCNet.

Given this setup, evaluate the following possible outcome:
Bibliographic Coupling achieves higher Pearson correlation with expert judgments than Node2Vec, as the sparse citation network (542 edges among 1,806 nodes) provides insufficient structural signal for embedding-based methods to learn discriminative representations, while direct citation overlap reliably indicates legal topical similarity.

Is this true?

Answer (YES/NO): NO